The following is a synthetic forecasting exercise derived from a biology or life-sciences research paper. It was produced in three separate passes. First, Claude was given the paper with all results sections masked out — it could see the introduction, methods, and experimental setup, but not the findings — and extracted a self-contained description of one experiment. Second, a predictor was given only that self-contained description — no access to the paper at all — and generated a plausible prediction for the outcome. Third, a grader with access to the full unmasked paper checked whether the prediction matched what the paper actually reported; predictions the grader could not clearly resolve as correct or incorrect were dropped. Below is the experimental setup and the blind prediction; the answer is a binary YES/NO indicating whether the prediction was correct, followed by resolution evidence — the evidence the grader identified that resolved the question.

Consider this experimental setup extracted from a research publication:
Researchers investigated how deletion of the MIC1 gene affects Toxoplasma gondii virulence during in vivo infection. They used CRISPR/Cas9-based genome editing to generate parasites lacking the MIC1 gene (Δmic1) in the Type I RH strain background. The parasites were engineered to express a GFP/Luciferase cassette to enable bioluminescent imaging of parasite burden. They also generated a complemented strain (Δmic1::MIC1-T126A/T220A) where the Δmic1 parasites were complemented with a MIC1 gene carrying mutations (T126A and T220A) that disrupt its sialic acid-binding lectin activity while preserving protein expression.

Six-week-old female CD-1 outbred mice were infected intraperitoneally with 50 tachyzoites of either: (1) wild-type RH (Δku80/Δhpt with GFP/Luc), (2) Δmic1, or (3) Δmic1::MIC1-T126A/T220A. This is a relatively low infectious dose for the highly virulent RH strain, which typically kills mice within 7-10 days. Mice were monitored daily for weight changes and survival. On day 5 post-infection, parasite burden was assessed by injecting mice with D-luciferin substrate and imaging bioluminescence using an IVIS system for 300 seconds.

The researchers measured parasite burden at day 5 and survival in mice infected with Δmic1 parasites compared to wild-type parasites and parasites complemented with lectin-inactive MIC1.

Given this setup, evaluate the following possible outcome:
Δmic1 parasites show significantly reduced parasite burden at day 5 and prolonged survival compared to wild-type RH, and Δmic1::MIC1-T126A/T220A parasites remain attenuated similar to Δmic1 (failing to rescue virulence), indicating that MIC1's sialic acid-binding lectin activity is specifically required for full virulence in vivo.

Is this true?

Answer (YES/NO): NO